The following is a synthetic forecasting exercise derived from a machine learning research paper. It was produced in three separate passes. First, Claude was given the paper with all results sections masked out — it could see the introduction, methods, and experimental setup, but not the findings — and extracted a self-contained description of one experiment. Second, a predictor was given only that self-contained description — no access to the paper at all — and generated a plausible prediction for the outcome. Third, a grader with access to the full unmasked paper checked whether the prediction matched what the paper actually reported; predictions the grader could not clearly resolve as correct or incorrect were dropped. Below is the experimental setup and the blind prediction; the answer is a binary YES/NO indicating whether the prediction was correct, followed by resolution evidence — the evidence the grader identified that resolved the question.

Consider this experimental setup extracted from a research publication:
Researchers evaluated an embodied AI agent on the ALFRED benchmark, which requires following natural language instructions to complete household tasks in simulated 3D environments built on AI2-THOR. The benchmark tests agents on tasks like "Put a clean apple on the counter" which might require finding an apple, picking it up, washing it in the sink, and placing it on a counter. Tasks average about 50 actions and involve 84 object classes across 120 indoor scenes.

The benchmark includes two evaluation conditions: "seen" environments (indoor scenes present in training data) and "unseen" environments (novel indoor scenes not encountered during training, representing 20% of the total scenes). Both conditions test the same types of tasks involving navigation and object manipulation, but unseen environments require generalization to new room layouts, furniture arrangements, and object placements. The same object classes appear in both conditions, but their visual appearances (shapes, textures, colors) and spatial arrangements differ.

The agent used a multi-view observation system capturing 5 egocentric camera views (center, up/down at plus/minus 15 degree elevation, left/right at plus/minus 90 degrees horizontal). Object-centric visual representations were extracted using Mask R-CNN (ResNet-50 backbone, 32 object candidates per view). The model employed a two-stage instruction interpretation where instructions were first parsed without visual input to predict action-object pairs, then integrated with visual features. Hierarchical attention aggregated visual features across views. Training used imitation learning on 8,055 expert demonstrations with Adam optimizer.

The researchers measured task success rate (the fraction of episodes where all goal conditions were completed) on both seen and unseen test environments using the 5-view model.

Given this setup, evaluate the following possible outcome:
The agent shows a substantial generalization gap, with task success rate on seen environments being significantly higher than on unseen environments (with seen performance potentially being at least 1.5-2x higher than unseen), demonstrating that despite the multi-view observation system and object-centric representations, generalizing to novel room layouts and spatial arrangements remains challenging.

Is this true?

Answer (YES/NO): YES